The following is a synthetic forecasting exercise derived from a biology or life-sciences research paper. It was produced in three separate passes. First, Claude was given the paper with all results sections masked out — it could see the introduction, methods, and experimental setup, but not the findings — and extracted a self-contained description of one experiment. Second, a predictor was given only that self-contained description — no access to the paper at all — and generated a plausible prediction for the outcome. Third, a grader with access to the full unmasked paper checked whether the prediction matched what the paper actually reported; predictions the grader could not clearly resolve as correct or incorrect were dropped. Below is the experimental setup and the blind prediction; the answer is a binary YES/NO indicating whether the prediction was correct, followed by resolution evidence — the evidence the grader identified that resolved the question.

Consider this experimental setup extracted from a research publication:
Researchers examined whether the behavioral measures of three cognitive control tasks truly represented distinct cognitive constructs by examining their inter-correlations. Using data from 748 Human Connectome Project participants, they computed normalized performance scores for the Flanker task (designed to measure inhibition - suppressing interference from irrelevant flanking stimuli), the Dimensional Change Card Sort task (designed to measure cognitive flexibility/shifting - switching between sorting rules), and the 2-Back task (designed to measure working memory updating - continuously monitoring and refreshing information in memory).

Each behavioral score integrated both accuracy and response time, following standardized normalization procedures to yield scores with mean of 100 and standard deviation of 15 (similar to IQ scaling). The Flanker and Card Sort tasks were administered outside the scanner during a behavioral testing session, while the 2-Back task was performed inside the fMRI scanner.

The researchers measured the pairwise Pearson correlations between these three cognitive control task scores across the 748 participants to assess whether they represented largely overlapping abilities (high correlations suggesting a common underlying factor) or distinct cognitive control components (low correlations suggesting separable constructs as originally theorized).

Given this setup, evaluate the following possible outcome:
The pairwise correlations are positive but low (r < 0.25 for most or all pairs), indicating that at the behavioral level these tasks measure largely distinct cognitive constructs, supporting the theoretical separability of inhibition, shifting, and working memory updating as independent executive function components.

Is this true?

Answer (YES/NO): NO